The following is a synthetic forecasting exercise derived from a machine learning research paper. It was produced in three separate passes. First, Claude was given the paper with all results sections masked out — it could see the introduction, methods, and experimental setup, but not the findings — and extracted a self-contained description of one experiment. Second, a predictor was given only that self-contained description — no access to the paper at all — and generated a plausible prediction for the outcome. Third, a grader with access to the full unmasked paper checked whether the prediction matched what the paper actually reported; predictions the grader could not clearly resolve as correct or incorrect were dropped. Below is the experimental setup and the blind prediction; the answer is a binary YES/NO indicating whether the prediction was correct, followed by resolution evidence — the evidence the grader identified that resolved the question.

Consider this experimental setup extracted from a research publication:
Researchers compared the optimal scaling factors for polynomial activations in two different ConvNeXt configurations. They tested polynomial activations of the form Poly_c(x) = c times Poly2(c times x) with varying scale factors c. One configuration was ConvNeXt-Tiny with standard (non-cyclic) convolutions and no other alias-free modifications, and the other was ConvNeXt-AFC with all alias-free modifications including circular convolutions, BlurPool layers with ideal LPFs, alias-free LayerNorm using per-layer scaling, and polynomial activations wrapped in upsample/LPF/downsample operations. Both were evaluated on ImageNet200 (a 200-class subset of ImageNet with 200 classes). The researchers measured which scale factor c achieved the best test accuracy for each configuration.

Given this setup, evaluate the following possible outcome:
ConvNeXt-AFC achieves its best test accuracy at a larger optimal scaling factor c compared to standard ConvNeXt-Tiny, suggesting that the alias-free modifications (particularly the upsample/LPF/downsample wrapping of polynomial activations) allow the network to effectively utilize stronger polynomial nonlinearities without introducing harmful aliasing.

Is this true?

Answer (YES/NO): NO